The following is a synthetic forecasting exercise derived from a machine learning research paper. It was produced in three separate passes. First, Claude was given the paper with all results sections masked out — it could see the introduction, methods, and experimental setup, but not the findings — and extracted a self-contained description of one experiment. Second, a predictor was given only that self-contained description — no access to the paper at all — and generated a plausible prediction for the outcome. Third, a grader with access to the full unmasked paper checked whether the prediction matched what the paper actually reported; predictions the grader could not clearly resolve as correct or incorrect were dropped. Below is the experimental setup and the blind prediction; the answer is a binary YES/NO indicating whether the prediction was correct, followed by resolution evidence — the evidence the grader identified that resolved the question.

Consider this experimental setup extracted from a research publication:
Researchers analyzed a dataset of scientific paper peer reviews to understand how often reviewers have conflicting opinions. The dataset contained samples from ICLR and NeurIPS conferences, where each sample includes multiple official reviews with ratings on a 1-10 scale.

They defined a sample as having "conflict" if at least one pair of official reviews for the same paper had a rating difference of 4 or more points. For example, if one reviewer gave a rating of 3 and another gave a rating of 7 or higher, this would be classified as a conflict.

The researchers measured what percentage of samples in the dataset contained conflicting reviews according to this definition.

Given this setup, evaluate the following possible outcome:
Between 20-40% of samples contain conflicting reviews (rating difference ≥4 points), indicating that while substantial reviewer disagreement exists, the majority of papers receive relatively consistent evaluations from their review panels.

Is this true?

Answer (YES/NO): NO